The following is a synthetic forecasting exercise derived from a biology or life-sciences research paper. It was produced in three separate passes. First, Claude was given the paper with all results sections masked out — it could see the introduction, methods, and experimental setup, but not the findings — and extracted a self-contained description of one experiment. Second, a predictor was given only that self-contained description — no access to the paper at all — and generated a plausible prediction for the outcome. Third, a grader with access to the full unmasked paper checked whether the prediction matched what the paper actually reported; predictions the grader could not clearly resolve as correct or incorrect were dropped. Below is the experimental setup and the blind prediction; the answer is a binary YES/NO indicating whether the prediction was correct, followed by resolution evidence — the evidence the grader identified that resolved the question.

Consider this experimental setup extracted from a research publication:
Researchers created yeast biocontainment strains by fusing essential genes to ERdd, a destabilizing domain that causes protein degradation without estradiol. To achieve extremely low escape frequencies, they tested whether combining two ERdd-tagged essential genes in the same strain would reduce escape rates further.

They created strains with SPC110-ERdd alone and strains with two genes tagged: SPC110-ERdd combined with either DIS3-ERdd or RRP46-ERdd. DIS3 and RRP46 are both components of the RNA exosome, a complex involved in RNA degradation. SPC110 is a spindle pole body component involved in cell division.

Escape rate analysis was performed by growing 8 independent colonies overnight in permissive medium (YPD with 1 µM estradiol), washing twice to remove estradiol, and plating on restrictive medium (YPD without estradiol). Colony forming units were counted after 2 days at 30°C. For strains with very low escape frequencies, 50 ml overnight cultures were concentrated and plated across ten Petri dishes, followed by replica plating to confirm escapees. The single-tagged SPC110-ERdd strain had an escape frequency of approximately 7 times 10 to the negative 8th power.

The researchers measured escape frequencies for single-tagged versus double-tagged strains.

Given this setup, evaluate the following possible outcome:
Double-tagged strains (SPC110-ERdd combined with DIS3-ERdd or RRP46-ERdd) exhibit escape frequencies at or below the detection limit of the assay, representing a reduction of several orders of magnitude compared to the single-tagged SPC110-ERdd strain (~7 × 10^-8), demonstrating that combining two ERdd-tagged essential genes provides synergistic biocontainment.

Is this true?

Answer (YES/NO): YES